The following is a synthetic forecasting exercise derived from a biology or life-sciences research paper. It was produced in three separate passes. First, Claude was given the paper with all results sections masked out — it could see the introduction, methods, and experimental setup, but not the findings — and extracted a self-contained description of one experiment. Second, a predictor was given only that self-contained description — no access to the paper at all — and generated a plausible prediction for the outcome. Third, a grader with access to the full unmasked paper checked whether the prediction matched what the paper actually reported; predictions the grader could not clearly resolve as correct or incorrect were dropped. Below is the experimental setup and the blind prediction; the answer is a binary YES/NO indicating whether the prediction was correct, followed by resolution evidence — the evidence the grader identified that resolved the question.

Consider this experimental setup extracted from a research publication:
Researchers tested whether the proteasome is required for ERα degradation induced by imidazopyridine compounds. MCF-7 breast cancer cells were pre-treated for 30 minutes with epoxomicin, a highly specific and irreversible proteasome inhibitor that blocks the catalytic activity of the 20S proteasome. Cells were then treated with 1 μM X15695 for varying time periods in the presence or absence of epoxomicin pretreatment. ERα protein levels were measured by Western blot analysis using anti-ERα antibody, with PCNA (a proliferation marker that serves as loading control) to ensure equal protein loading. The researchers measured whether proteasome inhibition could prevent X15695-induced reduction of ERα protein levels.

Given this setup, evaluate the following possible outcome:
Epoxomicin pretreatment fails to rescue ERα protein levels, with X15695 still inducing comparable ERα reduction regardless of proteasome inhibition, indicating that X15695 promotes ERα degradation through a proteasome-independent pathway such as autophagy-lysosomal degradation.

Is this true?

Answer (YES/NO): NO